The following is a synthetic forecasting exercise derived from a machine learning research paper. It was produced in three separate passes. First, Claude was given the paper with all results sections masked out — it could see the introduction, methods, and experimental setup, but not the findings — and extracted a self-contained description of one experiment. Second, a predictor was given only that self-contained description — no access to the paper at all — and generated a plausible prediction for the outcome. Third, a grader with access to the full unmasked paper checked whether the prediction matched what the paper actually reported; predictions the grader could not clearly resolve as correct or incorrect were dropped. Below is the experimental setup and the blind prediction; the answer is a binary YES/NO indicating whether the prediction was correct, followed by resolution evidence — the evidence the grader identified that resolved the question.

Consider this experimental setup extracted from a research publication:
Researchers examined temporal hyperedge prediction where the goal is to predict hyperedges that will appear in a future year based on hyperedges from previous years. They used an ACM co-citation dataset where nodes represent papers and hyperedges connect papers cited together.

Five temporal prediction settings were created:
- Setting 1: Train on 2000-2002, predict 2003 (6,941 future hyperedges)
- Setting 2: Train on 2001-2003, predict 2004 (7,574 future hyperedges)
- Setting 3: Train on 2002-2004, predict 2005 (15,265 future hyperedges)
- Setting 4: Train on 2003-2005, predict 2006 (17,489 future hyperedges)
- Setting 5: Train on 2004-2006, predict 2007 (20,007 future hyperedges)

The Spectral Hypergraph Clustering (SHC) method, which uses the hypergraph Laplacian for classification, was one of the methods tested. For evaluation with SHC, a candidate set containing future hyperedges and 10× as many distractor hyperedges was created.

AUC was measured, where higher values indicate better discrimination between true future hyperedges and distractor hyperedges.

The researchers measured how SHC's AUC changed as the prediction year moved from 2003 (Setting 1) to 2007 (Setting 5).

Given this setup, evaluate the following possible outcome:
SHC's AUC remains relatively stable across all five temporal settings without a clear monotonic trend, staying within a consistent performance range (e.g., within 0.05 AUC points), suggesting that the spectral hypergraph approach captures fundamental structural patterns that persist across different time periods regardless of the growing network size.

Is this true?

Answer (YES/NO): YES